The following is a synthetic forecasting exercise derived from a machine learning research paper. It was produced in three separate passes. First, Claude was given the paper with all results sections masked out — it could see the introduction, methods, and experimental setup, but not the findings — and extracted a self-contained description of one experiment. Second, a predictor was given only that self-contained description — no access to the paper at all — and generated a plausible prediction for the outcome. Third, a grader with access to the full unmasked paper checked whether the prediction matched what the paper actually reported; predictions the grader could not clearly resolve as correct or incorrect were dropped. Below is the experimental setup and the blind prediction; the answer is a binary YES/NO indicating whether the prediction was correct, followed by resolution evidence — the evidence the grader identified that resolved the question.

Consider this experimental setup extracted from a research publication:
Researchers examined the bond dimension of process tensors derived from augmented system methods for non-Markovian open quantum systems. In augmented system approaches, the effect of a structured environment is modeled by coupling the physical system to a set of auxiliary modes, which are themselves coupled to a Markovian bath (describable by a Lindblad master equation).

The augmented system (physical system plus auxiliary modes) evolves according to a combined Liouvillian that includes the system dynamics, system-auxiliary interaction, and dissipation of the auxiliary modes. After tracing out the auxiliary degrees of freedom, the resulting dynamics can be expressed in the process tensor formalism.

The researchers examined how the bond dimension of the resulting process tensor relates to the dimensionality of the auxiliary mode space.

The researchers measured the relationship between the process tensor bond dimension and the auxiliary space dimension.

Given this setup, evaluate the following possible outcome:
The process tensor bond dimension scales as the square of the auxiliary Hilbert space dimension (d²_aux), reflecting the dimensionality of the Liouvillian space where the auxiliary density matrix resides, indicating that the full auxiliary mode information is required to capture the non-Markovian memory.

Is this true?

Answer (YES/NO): YES